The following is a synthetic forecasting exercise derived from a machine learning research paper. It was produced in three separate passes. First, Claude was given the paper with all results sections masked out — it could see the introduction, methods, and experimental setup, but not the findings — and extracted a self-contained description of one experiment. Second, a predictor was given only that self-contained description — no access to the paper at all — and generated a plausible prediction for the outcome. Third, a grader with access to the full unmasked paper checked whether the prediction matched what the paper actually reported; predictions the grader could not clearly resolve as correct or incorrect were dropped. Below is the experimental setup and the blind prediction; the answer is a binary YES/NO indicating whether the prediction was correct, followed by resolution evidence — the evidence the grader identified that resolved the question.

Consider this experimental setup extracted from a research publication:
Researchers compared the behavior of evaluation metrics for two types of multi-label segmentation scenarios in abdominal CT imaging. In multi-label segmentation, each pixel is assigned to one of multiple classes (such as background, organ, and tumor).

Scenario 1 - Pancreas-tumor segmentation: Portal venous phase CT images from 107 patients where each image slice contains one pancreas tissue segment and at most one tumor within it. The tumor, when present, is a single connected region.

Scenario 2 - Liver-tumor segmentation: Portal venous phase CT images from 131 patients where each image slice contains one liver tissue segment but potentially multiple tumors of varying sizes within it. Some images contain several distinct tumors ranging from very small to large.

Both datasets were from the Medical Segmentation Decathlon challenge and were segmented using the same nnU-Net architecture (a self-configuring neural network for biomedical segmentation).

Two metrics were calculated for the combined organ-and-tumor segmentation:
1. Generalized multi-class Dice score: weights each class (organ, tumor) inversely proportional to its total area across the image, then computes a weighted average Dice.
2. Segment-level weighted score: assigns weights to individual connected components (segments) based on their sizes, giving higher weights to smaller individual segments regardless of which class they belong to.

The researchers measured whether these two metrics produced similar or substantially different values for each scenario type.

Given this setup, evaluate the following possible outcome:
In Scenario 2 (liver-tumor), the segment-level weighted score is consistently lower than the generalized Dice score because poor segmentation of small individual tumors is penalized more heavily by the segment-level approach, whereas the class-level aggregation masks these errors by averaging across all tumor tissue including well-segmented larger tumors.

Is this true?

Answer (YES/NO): NO